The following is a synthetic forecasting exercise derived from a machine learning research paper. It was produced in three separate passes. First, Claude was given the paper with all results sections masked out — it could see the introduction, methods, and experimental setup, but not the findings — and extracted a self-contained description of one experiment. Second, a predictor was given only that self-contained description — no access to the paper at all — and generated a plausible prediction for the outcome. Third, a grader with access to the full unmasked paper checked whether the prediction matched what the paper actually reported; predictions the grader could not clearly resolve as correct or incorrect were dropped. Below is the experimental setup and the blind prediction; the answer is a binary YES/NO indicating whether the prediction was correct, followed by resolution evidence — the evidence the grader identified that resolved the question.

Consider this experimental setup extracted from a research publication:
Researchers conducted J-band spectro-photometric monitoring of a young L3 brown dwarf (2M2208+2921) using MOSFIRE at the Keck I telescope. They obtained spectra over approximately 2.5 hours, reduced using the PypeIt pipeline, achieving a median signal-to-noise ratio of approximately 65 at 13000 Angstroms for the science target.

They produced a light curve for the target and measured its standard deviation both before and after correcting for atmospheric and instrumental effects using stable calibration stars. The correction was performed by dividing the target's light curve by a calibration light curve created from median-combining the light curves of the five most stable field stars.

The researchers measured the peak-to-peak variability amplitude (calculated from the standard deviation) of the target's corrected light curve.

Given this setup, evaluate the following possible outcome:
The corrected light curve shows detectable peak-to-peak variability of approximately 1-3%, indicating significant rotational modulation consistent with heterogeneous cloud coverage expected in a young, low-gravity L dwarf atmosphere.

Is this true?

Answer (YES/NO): NO